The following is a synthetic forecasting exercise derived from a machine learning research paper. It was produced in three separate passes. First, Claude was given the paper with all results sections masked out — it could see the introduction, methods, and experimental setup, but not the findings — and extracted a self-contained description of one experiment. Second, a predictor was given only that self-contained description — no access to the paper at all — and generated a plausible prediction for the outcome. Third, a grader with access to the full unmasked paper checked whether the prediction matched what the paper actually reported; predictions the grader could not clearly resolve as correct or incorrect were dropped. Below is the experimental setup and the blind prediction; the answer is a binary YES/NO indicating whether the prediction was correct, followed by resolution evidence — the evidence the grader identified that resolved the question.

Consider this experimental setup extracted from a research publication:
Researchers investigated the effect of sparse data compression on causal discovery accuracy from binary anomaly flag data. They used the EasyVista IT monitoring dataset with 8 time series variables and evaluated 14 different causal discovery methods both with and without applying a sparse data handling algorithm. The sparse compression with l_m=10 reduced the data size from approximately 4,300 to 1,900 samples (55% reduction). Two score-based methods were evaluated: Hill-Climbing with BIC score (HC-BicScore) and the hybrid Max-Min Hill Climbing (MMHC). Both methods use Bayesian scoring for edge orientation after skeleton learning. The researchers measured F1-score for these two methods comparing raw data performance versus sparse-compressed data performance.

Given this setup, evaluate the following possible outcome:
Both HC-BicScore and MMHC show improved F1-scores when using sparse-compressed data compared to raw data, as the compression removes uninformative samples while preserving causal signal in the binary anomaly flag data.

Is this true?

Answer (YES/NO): NO